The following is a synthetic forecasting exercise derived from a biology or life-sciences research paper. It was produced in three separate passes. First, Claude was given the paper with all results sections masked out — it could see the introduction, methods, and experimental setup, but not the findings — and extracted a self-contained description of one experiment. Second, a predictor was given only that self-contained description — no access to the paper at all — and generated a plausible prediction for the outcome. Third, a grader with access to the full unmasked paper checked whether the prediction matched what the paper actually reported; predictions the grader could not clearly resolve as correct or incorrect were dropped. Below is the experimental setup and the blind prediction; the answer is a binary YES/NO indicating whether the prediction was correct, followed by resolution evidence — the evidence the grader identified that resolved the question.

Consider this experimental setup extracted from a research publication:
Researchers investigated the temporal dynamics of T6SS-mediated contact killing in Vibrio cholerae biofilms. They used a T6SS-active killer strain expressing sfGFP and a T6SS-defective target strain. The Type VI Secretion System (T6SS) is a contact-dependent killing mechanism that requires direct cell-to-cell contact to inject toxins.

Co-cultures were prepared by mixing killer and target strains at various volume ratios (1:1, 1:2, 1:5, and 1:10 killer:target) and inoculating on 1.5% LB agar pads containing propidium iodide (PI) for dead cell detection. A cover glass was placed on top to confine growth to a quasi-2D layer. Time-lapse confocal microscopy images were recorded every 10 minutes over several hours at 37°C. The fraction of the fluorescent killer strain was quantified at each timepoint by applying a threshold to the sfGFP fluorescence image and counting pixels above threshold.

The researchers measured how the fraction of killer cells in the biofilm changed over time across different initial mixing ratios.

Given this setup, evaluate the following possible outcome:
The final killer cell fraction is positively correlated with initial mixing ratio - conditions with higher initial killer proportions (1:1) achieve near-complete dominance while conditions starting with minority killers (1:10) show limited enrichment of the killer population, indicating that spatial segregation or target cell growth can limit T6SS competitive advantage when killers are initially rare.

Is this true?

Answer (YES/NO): YES